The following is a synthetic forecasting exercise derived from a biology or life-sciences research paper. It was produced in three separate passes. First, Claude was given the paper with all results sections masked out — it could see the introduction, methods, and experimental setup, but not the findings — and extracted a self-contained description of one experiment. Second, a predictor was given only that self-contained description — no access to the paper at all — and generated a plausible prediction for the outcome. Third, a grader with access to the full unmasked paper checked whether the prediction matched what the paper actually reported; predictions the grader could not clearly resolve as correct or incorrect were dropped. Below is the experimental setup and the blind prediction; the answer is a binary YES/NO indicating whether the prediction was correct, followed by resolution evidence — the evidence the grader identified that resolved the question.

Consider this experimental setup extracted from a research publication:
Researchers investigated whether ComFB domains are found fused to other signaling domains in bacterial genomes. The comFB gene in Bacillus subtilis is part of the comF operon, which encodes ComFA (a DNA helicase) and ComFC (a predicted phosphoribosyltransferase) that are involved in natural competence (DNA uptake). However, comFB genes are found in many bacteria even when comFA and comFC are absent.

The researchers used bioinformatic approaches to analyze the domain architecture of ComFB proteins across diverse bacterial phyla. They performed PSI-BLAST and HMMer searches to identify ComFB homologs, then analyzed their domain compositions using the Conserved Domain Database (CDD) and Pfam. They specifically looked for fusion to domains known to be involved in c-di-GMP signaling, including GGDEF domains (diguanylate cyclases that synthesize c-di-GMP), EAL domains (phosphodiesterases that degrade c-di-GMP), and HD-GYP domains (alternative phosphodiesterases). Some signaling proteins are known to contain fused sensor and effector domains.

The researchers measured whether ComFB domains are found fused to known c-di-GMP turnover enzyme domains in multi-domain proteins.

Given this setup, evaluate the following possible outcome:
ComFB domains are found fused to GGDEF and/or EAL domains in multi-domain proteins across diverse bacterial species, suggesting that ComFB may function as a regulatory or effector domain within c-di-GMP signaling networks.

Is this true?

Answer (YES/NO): NO